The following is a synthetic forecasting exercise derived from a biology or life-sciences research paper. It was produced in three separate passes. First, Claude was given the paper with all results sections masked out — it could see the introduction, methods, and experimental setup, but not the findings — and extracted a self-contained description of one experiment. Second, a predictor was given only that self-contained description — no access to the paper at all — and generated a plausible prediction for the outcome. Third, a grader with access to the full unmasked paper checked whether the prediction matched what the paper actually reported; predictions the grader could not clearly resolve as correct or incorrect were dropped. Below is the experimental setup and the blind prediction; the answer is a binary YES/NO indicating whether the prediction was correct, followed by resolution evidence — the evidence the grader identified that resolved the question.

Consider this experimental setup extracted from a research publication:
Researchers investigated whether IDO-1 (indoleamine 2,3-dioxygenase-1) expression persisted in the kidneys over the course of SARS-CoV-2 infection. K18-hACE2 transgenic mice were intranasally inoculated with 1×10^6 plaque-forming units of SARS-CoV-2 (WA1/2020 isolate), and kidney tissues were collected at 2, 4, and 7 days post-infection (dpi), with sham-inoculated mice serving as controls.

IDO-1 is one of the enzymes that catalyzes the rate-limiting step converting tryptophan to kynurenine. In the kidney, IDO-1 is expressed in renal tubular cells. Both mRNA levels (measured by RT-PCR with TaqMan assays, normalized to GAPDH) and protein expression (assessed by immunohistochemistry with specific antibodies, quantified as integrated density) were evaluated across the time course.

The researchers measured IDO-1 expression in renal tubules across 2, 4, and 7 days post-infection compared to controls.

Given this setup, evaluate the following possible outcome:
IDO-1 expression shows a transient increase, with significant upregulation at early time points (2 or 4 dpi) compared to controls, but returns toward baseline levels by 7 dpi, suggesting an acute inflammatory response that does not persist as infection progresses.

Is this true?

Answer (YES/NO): NO